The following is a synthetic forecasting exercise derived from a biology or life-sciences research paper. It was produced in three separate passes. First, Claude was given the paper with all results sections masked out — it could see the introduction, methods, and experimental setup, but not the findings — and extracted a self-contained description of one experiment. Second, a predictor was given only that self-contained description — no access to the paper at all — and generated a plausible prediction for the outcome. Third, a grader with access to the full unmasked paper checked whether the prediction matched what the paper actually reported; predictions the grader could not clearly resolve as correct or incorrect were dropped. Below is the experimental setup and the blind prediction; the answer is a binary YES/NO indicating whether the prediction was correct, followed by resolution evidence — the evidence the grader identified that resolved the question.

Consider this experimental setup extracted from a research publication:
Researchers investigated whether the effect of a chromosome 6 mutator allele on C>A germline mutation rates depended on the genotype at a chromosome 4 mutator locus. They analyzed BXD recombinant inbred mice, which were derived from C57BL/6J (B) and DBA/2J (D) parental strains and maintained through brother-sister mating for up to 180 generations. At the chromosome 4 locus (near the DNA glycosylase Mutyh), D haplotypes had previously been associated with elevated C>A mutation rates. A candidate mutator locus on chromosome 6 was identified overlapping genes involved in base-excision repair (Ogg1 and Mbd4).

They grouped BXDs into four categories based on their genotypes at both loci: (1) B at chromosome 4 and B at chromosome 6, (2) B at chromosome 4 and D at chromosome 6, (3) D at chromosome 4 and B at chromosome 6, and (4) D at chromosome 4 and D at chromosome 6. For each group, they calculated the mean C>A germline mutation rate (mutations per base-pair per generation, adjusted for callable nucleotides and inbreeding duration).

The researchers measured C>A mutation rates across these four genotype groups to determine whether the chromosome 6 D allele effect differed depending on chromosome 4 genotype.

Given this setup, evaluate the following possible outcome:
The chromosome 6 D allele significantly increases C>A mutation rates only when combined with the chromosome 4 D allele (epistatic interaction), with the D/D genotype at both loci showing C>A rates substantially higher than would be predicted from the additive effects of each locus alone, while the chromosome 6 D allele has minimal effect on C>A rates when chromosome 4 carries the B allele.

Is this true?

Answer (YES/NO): YES